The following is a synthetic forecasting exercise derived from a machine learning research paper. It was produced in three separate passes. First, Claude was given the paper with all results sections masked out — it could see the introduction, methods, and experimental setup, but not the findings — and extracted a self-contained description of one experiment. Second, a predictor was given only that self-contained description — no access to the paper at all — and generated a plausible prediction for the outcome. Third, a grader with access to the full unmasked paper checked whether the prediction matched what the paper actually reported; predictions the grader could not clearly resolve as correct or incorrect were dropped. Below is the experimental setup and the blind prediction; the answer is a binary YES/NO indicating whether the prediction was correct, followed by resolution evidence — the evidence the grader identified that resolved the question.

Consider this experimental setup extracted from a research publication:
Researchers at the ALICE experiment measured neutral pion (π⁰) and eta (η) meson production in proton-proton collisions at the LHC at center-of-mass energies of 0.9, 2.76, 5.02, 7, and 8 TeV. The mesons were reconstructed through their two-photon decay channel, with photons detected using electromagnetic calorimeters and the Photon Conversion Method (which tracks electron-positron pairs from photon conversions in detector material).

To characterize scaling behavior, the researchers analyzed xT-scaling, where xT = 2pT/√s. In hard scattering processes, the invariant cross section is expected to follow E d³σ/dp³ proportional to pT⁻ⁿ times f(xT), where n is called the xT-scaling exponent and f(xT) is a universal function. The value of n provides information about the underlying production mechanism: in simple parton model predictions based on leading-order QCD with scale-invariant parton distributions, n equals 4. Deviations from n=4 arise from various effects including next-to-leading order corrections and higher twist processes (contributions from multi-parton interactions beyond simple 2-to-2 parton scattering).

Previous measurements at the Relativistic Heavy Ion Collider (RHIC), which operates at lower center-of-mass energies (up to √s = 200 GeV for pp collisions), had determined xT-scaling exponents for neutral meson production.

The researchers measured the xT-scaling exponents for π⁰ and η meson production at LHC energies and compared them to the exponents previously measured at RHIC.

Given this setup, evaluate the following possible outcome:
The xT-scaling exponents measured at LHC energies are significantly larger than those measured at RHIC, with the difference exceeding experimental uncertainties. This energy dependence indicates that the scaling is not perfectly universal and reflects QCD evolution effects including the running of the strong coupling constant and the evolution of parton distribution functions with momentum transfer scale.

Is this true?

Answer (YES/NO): NO